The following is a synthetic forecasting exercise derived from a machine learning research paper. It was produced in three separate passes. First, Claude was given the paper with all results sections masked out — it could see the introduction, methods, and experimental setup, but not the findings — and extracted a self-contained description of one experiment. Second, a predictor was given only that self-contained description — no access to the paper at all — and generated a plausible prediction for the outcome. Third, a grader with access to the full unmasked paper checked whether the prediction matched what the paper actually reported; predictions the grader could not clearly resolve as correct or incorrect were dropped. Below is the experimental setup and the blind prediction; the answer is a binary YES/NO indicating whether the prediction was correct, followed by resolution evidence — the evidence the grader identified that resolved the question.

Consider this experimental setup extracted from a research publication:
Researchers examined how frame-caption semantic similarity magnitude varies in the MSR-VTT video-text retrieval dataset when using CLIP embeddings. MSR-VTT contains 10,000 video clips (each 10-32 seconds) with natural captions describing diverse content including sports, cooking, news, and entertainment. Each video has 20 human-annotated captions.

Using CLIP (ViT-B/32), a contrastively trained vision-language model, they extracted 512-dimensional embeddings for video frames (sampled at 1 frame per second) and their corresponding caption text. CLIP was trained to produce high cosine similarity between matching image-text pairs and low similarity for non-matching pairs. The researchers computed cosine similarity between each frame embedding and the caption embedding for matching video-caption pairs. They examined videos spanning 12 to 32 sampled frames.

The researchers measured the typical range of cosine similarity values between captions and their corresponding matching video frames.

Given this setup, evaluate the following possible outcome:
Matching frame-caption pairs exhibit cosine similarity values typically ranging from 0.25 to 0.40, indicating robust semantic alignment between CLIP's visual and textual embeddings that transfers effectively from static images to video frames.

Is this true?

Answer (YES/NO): NO